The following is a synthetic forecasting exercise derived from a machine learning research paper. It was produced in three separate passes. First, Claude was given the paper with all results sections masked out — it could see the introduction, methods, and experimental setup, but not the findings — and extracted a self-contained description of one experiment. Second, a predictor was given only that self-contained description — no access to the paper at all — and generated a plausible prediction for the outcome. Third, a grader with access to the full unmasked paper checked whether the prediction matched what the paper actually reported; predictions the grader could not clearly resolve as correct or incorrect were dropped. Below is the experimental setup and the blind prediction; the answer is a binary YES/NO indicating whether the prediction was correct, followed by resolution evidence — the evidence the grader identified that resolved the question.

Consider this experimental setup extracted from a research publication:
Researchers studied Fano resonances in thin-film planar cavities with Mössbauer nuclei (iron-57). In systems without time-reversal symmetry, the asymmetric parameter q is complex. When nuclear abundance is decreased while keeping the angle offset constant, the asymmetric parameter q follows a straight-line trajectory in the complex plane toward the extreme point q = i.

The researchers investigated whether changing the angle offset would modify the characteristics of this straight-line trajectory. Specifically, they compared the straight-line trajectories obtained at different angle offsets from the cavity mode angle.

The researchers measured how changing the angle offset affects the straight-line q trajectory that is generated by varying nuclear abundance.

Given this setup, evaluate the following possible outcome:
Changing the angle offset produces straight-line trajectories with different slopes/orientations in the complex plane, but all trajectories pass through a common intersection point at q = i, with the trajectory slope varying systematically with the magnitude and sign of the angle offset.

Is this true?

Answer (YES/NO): YES